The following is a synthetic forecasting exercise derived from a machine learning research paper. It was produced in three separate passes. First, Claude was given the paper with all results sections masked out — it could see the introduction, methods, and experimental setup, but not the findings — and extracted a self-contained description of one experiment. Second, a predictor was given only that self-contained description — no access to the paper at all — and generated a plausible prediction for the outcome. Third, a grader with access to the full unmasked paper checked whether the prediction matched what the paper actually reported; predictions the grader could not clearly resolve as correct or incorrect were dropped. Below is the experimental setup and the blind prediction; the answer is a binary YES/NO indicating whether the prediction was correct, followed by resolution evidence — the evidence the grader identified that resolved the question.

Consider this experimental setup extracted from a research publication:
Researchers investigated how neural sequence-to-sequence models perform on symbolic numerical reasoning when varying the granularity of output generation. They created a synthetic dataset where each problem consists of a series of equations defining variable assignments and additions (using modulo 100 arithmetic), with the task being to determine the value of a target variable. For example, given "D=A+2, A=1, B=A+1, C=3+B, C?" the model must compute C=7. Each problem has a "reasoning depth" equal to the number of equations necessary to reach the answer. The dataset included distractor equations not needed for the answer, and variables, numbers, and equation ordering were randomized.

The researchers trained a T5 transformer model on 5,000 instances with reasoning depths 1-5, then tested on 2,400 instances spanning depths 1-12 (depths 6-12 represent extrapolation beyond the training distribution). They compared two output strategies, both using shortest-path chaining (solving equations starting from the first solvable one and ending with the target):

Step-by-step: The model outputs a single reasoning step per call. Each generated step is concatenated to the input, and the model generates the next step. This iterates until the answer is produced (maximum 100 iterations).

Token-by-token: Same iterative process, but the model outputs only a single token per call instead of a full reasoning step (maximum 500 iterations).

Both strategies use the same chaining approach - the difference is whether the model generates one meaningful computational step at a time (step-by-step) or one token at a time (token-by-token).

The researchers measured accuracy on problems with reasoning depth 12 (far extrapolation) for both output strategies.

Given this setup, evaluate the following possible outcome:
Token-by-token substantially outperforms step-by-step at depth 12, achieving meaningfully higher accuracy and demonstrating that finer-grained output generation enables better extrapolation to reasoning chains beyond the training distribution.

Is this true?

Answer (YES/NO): NO